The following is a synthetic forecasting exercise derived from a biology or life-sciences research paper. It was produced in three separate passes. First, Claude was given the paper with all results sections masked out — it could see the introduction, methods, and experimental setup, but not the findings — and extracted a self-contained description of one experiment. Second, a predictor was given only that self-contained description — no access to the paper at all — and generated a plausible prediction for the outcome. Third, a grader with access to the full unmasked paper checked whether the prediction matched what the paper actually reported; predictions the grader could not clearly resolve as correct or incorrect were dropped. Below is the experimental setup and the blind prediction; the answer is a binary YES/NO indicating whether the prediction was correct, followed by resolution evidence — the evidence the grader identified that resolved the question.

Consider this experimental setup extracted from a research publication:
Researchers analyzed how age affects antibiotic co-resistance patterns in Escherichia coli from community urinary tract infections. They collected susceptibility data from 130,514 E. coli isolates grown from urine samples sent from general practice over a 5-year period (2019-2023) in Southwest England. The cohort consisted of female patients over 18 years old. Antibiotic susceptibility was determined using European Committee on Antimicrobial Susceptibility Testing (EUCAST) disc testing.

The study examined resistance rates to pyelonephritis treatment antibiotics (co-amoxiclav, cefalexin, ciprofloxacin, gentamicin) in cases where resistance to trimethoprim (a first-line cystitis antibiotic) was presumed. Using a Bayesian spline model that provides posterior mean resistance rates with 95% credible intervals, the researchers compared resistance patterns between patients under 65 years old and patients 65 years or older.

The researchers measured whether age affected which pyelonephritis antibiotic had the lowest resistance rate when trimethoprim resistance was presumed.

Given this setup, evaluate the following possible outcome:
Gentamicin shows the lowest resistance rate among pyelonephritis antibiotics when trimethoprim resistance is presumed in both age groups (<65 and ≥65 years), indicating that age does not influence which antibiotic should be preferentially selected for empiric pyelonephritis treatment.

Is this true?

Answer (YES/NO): NO